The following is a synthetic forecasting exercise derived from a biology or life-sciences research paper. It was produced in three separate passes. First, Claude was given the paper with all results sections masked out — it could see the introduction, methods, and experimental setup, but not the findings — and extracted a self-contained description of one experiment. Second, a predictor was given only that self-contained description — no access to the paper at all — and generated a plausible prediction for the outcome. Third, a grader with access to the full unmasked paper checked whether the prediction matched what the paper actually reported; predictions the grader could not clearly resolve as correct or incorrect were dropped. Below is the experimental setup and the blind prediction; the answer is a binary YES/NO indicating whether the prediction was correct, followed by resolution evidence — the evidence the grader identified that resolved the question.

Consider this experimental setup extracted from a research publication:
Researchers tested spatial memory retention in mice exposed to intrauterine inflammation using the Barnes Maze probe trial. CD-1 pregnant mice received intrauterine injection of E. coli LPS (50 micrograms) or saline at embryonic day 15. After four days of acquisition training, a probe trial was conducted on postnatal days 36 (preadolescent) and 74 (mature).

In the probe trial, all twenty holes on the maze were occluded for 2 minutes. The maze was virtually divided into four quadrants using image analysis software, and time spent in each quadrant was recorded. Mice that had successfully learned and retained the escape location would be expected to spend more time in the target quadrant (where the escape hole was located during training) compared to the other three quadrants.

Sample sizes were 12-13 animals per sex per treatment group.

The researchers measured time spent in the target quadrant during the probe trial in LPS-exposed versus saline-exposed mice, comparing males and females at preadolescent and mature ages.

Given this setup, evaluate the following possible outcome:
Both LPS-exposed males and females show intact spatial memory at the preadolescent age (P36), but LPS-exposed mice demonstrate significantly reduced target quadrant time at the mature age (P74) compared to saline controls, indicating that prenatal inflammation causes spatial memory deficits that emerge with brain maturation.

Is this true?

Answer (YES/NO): NO